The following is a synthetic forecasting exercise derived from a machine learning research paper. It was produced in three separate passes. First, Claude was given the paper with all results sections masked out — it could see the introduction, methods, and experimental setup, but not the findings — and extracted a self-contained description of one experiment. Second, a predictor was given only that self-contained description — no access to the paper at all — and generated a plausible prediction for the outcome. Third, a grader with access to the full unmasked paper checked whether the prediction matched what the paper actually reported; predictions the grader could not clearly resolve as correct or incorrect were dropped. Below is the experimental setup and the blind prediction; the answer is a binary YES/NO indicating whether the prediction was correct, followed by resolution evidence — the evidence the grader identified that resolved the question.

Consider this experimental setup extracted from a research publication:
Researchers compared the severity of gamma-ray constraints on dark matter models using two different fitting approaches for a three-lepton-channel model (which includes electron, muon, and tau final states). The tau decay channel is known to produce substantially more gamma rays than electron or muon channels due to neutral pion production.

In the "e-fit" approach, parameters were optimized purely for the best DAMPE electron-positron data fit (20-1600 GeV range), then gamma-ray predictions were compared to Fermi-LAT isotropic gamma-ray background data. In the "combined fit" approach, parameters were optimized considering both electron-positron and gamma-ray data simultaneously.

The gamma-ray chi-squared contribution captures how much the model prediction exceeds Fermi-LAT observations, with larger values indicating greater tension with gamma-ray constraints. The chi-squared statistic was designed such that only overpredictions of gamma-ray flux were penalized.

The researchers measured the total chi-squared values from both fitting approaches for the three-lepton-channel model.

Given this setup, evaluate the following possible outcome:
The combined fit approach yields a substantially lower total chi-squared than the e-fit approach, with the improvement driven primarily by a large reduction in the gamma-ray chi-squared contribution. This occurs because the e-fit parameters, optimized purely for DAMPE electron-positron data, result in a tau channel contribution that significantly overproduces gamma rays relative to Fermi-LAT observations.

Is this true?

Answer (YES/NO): YES